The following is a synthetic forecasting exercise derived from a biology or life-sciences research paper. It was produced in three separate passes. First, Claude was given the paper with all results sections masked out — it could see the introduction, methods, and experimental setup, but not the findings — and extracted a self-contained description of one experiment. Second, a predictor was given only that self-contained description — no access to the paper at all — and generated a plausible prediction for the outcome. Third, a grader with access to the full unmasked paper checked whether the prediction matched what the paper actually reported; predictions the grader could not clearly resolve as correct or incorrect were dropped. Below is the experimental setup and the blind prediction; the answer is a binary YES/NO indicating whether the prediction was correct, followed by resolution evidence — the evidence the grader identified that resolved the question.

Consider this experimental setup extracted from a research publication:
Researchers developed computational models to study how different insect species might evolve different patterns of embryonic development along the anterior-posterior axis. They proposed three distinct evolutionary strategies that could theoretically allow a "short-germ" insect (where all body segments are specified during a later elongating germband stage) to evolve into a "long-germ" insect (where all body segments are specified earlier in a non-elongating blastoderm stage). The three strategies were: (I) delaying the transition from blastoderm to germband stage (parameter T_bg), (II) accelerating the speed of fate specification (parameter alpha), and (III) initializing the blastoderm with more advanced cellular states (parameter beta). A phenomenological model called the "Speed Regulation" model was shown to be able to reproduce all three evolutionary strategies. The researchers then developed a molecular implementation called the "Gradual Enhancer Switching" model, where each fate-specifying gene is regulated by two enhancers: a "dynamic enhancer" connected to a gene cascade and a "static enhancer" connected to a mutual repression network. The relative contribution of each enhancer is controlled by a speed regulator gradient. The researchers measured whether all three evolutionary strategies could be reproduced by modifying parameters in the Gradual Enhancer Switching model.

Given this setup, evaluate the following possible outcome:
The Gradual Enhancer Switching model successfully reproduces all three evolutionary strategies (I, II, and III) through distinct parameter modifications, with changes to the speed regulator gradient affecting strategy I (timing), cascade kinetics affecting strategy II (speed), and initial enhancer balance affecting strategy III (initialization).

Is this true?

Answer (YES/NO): NO